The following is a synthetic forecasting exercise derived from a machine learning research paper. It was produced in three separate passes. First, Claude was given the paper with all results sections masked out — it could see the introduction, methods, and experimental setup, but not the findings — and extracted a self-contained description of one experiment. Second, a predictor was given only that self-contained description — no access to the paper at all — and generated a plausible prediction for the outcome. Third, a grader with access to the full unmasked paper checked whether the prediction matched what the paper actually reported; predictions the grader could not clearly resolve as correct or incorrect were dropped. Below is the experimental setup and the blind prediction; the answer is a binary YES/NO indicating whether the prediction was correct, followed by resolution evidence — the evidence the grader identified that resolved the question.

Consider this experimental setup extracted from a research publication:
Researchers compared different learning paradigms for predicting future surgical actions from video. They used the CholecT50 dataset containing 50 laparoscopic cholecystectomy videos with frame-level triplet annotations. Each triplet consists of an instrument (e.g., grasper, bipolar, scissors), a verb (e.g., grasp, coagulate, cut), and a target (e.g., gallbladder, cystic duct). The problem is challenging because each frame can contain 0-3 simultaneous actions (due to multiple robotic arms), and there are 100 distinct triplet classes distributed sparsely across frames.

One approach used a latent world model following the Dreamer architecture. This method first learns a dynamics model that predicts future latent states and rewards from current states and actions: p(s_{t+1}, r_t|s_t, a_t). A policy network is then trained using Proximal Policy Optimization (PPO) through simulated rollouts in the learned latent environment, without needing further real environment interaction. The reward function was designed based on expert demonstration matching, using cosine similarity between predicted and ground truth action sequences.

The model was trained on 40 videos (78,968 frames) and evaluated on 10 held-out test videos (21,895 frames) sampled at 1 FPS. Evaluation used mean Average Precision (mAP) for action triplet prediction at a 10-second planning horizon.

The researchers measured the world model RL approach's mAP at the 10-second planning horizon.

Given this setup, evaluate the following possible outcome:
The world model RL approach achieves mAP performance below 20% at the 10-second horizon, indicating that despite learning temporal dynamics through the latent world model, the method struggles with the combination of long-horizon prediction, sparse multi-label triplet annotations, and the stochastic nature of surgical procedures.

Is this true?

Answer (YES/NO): YES